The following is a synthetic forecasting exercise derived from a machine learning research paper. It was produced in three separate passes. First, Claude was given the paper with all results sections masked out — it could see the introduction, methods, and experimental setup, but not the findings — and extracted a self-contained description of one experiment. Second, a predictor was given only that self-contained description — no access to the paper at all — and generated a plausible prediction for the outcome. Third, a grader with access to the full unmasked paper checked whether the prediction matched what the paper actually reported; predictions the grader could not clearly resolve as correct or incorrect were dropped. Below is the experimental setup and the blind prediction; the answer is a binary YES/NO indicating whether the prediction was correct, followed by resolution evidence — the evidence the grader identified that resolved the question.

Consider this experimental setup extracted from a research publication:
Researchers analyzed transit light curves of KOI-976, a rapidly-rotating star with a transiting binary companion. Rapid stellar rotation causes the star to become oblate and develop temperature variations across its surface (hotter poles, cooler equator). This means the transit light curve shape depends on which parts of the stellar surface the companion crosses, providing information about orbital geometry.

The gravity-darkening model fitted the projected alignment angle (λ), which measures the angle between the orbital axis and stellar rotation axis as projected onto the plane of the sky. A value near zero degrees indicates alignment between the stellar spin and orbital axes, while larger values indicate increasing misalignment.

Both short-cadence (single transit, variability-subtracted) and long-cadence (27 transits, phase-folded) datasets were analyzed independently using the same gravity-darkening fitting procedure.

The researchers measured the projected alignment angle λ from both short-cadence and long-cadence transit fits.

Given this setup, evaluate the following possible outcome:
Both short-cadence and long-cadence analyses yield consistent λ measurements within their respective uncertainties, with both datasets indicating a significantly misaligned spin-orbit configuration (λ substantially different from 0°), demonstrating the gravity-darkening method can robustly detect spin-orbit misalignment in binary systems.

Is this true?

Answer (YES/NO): NO